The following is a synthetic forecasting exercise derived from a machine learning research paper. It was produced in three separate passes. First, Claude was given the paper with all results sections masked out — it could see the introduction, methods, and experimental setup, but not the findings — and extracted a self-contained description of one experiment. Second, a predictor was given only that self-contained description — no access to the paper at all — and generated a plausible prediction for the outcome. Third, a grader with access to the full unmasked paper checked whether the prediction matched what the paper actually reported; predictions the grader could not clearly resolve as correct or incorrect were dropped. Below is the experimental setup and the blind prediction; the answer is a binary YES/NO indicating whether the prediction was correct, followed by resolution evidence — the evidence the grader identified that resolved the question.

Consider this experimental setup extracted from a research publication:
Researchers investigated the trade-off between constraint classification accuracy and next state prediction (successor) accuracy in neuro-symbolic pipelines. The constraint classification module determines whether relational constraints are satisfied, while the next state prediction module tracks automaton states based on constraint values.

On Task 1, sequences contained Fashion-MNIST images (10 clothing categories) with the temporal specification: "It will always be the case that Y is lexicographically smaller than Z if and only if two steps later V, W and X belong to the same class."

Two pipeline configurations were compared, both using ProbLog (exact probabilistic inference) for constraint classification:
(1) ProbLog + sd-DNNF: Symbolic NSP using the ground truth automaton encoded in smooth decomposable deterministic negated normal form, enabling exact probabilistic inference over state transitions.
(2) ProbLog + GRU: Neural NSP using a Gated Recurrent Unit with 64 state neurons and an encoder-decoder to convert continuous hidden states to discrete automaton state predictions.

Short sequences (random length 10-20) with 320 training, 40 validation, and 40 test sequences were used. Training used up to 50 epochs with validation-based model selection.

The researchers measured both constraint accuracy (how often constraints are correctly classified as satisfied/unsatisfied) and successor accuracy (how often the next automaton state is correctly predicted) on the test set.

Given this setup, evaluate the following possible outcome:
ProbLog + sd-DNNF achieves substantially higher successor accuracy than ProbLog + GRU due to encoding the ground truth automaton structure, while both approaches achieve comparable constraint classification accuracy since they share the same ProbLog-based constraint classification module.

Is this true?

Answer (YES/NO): NO